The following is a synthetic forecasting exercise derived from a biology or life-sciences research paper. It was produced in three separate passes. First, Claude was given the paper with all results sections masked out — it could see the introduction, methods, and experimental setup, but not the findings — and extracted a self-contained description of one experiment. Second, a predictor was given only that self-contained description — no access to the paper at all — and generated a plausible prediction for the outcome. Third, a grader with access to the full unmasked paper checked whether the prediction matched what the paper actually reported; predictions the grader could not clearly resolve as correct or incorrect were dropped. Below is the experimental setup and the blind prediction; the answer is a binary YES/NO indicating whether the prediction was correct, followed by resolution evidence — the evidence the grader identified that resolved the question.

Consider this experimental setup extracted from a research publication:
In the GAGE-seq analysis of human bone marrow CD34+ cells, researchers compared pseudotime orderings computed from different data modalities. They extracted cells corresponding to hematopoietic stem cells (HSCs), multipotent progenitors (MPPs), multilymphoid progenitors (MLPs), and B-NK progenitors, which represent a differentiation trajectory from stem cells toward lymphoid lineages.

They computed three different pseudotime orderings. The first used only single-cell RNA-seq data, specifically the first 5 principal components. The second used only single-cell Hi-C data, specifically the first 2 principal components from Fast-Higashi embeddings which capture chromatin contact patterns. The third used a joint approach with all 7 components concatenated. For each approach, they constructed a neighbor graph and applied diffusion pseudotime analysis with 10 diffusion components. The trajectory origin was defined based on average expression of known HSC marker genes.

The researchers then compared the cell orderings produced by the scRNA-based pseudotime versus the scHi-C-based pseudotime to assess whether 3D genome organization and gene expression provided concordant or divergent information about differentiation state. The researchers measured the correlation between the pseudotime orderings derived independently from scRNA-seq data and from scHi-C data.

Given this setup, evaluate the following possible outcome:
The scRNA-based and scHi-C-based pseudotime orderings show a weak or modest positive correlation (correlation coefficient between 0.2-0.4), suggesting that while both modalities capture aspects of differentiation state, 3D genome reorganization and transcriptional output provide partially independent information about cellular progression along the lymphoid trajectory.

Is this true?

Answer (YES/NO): NO